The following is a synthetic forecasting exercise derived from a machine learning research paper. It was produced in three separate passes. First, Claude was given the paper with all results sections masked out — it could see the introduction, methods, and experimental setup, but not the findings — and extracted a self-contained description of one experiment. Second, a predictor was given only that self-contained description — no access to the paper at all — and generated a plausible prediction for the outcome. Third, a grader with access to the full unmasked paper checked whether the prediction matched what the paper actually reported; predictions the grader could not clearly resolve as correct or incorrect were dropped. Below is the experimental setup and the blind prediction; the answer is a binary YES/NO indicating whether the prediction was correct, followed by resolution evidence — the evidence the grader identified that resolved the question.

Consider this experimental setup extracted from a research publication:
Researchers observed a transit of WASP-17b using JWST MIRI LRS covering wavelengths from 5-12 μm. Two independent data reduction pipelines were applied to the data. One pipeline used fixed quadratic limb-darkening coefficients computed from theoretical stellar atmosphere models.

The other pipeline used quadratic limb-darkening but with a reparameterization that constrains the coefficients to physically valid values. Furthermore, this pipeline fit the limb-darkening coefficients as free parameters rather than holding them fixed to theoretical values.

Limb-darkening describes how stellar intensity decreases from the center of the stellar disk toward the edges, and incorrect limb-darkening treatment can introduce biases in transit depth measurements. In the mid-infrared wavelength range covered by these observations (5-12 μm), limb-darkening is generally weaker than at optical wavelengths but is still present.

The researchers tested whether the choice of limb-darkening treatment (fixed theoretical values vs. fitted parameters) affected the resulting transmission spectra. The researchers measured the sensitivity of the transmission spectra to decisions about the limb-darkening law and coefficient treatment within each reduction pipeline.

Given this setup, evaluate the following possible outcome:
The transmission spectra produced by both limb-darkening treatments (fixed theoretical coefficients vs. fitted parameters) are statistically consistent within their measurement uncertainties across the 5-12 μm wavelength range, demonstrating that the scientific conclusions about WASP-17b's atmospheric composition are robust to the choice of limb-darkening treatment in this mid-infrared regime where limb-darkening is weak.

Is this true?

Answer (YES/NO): YES